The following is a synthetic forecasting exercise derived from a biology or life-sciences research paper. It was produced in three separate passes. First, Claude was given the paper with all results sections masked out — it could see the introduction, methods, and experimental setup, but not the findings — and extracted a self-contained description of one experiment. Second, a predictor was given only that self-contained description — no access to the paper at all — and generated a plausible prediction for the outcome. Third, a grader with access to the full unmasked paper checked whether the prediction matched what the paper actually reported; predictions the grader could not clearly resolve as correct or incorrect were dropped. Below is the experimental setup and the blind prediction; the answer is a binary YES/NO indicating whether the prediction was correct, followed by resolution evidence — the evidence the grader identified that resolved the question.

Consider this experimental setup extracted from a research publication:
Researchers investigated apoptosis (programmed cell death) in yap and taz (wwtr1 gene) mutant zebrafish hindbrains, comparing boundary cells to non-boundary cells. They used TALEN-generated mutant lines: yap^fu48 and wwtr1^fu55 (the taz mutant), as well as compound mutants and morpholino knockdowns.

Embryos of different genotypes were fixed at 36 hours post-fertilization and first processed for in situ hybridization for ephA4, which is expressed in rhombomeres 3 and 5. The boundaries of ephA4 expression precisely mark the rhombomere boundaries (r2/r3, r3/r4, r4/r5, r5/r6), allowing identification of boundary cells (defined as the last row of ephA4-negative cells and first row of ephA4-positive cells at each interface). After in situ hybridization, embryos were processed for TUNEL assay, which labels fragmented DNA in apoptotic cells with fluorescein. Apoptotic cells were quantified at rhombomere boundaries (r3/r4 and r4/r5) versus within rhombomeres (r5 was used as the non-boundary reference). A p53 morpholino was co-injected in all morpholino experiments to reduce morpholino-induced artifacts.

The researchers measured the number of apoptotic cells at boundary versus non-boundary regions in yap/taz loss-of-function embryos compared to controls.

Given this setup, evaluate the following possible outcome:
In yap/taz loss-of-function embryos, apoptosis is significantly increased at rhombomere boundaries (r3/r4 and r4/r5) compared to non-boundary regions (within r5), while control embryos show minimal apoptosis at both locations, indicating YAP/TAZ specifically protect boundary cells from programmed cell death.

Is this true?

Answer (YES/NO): NO